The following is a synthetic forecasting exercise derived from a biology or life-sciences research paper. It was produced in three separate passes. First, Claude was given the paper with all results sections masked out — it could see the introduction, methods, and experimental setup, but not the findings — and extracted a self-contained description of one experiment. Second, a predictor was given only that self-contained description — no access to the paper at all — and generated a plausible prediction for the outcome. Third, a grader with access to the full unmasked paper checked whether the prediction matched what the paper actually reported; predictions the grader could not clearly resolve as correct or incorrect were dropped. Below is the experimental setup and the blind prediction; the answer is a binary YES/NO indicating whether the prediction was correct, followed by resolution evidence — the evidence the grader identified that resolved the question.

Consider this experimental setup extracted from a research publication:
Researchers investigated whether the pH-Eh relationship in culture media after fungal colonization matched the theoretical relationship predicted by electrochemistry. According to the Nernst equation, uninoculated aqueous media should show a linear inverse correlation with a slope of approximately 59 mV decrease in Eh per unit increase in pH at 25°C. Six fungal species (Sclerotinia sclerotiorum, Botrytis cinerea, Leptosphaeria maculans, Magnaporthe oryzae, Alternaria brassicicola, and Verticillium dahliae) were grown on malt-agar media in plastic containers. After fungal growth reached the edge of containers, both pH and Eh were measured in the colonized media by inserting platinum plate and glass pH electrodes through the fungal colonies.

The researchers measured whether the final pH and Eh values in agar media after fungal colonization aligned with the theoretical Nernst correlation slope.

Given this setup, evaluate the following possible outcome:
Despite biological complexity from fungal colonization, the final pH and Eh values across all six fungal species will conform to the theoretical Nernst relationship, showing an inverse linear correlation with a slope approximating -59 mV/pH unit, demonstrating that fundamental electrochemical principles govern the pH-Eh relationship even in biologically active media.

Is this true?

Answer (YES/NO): NO